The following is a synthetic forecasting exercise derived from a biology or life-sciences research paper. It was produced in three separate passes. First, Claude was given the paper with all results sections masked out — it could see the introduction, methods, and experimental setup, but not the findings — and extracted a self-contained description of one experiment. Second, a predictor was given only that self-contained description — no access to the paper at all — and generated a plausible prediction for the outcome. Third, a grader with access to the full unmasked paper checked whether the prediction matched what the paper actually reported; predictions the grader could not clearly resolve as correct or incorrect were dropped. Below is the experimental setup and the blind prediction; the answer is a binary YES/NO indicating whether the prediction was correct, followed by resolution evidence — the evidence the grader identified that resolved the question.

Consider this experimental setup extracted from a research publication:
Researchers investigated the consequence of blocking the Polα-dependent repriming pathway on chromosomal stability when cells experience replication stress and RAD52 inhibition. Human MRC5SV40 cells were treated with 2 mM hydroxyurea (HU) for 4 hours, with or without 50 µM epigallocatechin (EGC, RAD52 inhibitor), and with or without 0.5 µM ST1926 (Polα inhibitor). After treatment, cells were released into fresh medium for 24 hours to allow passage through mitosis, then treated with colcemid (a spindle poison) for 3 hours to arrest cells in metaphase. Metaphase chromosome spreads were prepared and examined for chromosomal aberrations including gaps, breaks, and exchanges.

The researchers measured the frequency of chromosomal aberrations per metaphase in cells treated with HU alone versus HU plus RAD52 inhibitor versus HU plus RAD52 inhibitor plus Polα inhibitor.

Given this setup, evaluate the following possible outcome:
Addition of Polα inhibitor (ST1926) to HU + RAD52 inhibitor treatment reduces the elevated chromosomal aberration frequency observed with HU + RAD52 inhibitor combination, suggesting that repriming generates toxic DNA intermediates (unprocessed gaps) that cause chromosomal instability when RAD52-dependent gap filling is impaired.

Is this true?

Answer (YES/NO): NO